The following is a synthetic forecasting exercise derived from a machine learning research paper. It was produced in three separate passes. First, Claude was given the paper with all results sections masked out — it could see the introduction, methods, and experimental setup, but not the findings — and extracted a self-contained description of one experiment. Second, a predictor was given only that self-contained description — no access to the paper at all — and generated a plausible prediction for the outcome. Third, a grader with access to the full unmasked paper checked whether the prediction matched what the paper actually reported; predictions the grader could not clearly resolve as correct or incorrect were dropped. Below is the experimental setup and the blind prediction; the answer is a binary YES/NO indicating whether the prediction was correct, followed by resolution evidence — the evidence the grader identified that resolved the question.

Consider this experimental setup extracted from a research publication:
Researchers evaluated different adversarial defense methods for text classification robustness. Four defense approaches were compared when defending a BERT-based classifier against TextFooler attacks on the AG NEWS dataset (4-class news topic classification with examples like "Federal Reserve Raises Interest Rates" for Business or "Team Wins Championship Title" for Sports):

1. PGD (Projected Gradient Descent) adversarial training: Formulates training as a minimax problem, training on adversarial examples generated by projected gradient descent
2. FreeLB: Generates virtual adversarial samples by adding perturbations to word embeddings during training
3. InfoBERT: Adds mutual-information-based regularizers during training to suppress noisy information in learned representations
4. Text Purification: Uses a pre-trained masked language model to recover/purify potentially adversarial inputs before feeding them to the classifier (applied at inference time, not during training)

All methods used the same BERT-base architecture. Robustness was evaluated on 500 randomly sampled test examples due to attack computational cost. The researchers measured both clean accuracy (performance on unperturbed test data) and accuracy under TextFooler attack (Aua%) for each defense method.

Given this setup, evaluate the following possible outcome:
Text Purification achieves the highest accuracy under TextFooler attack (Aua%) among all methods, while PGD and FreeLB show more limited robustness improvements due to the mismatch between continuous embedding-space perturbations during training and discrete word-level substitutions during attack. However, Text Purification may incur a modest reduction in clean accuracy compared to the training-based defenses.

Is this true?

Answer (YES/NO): YES